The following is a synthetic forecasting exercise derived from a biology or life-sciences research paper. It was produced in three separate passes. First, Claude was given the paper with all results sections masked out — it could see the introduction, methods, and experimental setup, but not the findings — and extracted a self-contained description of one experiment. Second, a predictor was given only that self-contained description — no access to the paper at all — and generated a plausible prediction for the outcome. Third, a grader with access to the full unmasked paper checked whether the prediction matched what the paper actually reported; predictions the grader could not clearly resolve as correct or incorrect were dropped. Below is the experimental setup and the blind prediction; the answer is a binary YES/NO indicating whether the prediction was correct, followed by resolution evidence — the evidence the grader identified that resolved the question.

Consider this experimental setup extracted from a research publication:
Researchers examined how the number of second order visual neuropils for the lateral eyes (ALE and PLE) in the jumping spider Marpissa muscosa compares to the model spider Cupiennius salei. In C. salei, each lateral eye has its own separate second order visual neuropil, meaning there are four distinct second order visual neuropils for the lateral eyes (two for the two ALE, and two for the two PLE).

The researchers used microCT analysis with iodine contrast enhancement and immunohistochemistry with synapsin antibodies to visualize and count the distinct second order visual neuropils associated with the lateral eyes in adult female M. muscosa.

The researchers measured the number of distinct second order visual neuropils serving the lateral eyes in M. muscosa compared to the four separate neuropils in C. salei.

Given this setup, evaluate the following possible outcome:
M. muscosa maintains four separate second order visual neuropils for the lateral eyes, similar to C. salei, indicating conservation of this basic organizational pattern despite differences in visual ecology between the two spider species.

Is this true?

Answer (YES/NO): NO